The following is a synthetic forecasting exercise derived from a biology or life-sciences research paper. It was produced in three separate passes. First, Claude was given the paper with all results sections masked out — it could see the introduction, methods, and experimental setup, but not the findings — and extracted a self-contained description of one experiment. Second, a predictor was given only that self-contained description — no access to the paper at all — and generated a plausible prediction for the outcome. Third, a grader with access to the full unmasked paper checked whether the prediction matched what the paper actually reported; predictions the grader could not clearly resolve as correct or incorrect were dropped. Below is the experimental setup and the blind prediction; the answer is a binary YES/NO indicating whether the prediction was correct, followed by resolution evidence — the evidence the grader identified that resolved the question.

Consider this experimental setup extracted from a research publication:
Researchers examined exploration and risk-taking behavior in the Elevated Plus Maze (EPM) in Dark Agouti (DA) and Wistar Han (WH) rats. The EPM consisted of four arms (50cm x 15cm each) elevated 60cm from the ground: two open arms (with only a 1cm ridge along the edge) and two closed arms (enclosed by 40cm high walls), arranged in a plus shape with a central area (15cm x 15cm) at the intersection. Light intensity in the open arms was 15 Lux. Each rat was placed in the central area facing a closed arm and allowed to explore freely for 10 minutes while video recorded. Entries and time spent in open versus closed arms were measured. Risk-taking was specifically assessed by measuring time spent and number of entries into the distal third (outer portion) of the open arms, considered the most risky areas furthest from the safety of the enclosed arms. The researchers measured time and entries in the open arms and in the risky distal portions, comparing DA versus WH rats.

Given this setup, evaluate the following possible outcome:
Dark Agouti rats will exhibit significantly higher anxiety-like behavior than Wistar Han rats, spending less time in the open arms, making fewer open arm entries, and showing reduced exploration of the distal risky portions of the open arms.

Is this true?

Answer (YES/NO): YES